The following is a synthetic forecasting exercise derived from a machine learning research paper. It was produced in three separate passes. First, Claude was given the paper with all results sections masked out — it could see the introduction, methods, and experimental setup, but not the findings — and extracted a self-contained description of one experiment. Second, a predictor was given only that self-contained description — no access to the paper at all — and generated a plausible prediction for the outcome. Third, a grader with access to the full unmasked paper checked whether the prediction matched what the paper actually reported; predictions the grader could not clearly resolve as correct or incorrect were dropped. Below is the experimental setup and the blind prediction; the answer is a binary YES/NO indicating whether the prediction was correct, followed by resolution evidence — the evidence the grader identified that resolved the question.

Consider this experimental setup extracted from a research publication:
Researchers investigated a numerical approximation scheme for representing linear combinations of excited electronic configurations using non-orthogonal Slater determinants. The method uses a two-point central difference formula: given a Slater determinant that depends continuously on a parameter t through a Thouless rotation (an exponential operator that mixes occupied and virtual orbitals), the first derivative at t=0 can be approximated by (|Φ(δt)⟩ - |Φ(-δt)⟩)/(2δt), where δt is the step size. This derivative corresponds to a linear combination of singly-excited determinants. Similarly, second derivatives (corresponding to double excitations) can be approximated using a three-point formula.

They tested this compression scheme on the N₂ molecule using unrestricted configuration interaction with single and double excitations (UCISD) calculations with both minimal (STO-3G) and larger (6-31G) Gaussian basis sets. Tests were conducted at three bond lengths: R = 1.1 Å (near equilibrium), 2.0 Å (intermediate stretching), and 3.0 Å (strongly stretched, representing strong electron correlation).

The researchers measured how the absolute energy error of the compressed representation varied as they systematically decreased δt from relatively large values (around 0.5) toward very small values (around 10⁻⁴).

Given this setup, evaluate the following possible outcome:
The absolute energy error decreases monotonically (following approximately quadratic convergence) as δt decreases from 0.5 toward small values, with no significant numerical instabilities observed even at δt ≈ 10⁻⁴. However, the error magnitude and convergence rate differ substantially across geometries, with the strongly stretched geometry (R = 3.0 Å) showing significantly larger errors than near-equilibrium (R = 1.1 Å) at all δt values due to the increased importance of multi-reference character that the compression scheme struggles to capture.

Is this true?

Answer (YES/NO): NO